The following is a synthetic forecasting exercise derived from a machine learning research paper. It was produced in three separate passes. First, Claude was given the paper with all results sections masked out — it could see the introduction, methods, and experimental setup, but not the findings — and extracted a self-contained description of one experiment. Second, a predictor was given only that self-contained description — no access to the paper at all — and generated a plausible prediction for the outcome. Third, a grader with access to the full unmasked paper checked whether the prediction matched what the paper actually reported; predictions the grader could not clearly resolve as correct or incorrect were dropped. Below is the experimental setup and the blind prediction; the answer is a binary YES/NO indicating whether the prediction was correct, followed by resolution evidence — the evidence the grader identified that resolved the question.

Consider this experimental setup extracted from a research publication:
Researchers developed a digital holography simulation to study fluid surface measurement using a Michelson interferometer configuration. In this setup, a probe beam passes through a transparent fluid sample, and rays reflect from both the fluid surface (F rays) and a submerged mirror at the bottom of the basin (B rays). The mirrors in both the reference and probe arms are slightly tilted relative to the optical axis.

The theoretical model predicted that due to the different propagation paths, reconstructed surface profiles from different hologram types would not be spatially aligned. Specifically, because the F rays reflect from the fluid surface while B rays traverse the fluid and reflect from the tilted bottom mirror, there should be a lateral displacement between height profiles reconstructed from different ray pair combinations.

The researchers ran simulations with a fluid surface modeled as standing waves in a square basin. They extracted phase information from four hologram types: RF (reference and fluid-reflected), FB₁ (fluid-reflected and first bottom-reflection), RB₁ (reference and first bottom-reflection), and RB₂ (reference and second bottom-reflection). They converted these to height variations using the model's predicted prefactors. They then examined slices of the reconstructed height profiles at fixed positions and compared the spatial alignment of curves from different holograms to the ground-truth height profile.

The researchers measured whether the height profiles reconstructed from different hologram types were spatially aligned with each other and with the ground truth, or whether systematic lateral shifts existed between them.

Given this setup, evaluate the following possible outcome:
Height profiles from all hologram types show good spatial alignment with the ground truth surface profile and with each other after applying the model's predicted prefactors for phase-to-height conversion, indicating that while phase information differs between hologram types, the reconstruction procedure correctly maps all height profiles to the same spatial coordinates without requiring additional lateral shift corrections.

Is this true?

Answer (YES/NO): NO